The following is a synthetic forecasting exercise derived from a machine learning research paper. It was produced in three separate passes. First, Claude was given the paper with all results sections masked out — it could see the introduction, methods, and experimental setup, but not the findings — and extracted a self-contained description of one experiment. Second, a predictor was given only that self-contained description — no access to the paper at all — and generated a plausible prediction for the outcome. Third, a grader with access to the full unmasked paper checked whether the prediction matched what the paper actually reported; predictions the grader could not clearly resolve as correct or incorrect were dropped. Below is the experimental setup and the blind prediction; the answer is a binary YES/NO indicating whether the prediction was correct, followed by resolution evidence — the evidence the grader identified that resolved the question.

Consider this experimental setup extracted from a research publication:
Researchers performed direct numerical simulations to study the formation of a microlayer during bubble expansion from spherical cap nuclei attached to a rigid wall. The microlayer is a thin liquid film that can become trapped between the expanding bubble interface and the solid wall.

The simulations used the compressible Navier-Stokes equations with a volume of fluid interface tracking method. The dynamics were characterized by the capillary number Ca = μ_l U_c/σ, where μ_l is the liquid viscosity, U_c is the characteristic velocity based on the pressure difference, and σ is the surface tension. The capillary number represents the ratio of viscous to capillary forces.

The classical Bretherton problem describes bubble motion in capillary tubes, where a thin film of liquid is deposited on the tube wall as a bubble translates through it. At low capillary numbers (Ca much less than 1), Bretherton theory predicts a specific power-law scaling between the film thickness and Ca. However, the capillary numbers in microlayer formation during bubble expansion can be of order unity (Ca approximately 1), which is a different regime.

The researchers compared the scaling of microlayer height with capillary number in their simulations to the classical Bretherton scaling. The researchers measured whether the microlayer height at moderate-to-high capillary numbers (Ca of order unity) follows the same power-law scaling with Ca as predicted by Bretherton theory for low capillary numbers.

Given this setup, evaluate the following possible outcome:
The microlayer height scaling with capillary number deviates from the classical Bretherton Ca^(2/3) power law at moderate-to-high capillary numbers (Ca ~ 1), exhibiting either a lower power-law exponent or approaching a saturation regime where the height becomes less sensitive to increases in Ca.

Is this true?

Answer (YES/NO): YES